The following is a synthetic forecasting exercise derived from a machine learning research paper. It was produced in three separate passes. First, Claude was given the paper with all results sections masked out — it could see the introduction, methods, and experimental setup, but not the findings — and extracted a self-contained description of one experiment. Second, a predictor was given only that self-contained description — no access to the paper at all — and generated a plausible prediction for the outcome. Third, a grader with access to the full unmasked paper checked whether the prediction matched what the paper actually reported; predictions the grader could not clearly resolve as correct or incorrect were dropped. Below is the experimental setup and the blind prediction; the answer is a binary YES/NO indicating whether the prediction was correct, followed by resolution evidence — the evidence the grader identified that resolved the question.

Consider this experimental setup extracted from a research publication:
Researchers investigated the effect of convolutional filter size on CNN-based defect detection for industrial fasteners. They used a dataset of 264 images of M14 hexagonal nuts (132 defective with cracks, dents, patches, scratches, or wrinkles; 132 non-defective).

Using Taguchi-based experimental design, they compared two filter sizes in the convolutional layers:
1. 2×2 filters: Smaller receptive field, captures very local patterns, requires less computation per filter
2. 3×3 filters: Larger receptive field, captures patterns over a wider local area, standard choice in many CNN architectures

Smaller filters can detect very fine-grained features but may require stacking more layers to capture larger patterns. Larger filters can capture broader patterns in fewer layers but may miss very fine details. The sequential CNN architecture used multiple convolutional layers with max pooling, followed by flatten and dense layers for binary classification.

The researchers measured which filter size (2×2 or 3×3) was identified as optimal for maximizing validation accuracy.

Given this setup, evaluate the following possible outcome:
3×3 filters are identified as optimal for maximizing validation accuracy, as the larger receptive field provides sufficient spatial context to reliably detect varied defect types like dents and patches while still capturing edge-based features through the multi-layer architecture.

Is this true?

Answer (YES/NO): YES